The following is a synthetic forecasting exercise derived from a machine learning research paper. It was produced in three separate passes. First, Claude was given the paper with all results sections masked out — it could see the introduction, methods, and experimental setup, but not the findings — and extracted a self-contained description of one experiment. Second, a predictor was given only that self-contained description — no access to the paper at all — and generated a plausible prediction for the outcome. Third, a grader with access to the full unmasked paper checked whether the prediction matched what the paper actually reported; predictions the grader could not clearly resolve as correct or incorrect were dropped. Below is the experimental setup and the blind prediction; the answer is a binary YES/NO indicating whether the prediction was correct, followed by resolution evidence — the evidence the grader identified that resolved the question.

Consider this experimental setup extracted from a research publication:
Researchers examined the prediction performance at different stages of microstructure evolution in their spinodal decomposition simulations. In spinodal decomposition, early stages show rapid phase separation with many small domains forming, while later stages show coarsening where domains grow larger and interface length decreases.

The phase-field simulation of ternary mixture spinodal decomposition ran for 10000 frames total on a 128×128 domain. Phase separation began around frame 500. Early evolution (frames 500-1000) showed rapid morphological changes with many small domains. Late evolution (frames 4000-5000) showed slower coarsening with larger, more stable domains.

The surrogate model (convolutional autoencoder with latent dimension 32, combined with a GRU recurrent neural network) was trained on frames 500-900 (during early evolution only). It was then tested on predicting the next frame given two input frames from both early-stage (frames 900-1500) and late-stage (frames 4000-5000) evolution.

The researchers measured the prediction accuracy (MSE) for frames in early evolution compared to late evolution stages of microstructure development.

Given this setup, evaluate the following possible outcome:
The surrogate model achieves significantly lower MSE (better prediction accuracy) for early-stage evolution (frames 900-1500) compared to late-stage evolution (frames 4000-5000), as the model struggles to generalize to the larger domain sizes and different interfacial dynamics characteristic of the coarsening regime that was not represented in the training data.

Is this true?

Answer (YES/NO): NO